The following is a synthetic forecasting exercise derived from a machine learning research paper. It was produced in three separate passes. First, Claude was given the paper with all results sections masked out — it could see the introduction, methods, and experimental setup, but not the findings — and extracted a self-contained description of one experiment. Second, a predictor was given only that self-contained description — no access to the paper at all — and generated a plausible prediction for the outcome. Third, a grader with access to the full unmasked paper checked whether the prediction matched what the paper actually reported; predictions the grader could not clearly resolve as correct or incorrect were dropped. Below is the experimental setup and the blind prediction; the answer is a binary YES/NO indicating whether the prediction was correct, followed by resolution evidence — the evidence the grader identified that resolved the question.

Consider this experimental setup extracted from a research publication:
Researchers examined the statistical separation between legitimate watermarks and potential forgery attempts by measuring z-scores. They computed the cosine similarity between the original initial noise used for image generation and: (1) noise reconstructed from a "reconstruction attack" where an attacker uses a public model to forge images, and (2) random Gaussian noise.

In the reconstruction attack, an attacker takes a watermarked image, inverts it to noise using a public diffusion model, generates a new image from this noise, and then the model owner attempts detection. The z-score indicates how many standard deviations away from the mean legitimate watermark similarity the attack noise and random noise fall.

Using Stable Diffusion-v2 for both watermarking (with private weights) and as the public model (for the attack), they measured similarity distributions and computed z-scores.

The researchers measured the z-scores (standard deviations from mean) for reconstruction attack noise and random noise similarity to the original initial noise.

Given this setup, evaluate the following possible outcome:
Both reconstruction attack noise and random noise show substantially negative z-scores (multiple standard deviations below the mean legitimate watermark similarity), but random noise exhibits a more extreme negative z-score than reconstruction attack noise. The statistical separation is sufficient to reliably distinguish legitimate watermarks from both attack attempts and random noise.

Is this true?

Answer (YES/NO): YES